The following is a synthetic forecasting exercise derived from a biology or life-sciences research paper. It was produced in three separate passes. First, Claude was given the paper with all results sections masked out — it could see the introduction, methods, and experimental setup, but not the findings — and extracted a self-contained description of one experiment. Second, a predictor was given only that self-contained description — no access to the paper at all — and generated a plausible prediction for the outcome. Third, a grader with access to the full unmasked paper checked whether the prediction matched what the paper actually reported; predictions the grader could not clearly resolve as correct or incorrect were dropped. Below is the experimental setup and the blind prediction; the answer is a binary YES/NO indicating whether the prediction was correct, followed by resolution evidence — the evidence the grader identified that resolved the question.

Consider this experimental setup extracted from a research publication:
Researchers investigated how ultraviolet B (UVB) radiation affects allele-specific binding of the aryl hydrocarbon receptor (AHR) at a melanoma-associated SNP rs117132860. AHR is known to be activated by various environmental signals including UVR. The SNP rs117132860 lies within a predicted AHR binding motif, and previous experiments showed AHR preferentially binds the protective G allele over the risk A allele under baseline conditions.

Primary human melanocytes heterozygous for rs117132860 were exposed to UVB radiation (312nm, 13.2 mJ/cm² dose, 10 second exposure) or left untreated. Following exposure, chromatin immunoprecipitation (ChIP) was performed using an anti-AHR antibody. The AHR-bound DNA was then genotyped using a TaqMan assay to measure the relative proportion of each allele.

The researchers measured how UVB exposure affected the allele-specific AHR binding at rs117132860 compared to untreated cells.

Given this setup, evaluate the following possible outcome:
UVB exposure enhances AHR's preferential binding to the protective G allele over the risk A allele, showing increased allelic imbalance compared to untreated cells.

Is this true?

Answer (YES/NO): YES